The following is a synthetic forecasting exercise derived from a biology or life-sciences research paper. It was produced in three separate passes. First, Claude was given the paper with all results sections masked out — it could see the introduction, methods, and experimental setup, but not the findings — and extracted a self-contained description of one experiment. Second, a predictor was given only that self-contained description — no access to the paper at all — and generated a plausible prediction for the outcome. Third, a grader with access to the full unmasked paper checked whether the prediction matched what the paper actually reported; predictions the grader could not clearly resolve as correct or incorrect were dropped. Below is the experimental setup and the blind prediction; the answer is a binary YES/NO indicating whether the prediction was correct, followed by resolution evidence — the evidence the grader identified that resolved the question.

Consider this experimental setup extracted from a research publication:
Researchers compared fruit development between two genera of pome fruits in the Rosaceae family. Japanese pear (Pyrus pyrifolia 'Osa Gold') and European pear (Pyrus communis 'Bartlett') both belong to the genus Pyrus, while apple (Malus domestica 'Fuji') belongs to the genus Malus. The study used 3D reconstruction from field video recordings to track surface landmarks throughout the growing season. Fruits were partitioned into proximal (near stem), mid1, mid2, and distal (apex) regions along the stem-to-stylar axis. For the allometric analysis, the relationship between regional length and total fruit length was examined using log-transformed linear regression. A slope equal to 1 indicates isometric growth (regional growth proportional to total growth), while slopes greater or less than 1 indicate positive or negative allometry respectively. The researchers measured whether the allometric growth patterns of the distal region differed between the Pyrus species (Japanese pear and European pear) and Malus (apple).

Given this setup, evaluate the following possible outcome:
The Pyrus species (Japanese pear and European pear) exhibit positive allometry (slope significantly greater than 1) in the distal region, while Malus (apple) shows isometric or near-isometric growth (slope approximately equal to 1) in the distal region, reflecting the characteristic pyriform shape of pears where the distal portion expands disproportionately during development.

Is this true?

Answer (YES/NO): NO